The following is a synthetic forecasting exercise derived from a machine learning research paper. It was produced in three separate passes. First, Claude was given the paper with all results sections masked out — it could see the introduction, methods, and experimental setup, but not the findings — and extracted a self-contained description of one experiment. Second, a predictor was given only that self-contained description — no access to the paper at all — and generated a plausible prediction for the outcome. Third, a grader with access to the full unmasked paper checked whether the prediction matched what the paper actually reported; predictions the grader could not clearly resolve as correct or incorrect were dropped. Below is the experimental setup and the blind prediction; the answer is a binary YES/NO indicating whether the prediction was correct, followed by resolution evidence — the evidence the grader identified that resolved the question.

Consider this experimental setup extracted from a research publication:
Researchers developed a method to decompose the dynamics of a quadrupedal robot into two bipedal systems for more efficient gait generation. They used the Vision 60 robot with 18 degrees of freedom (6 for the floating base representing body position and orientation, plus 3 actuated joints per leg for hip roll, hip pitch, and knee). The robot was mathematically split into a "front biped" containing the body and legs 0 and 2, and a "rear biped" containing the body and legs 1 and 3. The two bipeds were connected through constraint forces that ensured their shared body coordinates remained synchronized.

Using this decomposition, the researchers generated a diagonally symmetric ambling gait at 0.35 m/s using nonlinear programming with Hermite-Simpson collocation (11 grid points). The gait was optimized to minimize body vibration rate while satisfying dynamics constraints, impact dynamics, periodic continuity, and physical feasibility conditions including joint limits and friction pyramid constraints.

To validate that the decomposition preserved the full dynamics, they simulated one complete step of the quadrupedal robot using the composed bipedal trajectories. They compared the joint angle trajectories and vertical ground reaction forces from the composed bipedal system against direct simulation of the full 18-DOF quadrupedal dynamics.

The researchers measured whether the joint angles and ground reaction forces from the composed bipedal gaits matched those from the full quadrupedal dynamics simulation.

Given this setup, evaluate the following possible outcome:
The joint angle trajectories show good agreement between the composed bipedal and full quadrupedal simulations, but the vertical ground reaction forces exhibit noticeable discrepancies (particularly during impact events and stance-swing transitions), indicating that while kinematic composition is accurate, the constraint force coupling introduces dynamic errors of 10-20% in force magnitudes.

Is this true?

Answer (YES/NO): NO